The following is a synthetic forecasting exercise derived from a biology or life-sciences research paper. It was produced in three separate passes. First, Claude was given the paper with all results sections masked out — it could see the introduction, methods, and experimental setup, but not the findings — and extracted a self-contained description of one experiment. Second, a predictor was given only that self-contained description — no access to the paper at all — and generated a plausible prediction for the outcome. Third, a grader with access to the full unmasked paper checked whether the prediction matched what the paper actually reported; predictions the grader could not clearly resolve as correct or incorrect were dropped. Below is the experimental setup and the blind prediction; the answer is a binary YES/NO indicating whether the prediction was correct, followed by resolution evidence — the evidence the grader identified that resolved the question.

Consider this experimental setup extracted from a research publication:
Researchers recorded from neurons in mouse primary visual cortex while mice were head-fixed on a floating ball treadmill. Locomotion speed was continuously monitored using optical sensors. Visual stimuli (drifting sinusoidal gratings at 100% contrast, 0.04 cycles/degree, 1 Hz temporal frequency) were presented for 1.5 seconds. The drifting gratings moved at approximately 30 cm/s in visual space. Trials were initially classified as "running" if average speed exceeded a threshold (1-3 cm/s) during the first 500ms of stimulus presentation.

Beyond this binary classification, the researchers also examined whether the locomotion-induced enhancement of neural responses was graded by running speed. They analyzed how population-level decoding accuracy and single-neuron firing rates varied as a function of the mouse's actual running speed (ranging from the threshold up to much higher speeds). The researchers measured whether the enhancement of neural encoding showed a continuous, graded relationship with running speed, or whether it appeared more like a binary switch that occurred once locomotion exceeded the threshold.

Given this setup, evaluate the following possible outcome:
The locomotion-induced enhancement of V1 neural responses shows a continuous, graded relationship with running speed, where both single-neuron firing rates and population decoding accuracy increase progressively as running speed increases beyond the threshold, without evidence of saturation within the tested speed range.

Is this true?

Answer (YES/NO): NO